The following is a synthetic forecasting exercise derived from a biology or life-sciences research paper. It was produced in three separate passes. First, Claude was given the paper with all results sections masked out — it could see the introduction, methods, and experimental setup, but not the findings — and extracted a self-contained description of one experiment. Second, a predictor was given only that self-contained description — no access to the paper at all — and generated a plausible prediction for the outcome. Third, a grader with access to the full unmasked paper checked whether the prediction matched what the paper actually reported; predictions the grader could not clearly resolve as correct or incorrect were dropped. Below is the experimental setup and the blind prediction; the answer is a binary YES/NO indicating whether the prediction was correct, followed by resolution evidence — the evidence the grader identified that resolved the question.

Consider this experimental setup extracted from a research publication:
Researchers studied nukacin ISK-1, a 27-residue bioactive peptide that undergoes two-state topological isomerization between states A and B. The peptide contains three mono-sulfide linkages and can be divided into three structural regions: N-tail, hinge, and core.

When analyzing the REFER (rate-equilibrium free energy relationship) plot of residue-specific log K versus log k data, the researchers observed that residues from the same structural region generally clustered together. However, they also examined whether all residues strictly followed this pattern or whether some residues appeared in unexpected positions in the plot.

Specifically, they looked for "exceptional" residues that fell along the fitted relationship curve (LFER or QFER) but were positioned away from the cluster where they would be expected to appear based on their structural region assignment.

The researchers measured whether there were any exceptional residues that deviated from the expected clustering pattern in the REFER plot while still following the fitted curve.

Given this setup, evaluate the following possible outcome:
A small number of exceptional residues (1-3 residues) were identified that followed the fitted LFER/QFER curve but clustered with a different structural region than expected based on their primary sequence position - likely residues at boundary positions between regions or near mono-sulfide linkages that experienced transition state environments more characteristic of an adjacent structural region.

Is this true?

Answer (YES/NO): NO